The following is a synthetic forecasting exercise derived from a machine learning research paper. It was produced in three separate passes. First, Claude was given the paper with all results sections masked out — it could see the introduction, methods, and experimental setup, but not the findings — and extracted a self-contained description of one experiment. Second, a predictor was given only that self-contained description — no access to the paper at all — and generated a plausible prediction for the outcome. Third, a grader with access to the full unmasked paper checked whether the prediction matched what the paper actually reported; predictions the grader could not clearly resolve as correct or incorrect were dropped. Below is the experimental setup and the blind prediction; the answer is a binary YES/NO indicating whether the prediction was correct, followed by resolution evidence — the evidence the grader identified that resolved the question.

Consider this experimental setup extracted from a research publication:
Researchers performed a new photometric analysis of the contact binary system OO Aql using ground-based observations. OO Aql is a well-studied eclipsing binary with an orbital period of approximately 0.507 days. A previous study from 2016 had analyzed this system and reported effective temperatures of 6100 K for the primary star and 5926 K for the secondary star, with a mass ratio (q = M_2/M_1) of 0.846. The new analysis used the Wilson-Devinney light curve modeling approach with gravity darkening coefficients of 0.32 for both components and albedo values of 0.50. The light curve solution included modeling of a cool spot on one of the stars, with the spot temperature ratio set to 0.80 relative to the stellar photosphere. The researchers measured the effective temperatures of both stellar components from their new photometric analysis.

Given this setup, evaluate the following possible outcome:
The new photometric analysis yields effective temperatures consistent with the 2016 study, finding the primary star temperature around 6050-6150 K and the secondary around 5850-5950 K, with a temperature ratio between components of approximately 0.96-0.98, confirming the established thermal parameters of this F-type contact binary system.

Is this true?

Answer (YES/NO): NO